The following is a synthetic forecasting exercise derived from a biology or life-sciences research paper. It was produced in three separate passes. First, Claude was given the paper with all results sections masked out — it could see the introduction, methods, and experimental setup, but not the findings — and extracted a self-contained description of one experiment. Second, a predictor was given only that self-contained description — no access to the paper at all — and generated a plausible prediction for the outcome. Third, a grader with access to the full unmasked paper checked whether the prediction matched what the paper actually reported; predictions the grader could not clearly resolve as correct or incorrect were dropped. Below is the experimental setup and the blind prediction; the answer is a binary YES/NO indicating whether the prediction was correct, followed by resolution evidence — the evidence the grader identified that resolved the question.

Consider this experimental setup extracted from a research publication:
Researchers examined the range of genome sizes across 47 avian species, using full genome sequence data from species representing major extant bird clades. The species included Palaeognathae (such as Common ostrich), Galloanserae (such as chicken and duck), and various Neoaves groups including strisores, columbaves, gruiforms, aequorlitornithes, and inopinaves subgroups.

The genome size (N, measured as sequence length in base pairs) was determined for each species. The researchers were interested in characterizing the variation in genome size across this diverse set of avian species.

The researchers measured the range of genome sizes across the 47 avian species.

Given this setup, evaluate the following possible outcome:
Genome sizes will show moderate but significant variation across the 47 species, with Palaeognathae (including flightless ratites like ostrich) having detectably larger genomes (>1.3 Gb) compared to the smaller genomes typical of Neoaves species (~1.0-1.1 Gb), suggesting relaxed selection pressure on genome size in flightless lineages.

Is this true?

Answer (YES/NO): NO